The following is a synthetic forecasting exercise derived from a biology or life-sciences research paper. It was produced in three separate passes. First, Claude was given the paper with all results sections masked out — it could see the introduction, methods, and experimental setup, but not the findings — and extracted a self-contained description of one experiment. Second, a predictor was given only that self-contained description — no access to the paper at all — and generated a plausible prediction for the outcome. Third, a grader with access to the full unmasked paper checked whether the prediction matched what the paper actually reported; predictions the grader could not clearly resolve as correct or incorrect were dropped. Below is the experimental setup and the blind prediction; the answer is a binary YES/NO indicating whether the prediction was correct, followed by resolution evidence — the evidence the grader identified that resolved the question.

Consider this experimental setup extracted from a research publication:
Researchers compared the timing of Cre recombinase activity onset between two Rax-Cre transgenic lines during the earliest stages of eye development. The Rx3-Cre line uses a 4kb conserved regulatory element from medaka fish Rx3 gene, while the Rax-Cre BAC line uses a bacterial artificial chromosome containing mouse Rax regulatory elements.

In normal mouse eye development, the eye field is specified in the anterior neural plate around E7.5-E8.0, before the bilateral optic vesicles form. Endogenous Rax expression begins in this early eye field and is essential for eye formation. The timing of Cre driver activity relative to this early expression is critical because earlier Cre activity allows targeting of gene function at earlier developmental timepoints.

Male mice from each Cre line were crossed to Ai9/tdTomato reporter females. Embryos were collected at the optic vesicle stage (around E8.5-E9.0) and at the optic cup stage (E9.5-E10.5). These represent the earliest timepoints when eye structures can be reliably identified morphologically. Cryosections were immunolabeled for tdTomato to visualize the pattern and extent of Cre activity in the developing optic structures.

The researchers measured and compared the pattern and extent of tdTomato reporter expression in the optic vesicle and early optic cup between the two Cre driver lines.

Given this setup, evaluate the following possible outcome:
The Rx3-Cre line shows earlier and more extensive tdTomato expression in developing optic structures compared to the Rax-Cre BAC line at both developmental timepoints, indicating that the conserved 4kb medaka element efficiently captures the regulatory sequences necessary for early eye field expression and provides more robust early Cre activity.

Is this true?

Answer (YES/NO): NO